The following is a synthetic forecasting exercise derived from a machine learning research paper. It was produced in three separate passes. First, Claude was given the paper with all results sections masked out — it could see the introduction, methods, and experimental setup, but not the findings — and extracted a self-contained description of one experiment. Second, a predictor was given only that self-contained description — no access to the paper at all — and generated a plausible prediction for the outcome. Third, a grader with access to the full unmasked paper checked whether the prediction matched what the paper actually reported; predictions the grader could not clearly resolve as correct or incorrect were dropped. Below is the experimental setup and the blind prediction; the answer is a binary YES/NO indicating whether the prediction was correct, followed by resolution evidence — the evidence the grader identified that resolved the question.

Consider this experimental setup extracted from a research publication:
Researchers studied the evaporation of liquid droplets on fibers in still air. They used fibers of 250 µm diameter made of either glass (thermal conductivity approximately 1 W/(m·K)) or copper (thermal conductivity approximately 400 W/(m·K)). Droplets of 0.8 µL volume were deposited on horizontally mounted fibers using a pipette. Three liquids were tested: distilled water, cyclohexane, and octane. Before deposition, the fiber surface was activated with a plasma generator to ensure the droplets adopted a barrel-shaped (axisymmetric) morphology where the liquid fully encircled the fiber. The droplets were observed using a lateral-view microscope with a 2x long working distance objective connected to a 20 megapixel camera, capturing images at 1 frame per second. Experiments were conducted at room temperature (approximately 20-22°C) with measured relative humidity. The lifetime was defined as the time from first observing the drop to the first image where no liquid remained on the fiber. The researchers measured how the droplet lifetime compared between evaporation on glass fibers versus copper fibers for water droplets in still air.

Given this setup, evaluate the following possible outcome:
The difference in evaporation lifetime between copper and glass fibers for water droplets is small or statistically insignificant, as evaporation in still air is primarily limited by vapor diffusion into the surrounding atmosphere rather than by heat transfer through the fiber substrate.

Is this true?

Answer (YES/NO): NO